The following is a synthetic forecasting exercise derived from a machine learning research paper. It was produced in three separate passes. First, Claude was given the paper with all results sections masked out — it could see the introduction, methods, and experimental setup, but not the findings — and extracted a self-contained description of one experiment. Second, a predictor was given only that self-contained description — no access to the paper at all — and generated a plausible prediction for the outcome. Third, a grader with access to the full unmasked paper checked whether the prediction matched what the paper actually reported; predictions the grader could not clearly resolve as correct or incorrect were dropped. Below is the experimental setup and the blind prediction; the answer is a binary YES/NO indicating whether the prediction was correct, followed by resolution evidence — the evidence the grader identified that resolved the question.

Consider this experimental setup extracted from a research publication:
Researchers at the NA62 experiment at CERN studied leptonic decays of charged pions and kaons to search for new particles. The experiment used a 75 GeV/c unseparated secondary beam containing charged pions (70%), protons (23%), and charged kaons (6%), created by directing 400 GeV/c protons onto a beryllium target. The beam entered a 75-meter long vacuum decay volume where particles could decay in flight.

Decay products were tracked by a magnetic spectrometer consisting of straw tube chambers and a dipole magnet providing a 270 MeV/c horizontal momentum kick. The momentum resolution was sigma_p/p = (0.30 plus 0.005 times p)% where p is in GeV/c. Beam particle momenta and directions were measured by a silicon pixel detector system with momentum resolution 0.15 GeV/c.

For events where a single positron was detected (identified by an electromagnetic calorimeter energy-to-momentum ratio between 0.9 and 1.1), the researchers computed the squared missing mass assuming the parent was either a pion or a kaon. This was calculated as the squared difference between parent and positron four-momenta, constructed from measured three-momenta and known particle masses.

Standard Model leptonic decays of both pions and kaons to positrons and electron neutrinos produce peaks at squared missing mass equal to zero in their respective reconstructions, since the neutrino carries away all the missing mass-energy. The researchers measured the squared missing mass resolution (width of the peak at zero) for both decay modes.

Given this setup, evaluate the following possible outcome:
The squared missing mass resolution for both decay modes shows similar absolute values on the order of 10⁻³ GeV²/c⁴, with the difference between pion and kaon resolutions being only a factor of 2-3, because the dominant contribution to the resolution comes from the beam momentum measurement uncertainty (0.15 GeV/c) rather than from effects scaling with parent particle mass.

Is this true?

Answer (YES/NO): NO